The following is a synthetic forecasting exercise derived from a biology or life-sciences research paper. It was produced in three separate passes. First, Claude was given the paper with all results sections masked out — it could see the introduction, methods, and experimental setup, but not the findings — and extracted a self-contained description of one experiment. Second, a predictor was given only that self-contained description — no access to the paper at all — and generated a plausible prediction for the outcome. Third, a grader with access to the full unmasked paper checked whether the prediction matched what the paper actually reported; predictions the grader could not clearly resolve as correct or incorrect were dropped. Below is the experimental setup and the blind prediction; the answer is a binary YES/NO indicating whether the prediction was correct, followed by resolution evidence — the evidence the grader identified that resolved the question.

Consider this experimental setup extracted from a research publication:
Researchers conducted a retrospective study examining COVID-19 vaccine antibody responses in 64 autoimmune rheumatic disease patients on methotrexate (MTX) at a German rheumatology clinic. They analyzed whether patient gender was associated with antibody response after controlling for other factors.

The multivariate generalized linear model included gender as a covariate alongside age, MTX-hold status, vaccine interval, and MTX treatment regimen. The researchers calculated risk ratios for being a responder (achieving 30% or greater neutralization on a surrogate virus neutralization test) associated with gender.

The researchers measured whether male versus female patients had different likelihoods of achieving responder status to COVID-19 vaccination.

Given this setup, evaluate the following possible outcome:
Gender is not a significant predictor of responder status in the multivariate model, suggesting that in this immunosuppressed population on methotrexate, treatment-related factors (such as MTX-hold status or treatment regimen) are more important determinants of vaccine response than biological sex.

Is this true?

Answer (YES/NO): NO